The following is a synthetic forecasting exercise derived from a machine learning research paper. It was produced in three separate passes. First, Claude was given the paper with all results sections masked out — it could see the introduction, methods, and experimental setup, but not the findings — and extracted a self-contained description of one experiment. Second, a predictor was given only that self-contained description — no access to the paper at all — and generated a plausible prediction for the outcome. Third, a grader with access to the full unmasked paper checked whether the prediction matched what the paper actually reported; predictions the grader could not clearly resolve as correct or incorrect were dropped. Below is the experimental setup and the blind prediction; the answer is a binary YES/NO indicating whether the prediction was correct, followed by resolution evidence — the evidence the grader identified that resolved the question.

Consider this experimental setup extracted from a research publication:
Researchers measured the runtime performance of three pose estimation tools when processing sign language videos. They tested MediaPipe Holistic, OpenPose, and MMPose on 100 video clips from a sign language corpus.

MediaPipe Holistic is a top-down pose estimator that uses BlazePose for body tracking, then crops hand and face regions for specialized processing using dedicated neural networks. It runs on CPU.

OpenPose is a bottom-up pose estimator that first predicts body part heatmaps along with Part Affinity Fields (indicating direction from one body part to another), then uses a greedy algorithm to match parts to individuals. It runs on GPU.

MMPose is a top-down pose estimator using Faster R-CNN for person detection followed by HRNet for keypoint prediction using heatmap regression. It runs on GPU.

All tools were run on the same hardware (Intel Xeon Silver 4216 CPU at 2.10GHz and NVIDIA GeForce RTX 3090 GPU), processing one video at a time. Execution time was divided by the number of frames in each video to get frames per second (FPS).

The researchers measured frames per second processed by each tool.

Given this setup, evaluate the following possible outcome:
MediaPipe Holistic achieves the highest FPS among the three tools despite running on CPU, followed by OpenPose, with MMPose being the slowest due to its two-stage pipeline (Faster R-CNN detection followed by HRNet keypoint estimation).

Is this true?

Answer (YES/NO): NO